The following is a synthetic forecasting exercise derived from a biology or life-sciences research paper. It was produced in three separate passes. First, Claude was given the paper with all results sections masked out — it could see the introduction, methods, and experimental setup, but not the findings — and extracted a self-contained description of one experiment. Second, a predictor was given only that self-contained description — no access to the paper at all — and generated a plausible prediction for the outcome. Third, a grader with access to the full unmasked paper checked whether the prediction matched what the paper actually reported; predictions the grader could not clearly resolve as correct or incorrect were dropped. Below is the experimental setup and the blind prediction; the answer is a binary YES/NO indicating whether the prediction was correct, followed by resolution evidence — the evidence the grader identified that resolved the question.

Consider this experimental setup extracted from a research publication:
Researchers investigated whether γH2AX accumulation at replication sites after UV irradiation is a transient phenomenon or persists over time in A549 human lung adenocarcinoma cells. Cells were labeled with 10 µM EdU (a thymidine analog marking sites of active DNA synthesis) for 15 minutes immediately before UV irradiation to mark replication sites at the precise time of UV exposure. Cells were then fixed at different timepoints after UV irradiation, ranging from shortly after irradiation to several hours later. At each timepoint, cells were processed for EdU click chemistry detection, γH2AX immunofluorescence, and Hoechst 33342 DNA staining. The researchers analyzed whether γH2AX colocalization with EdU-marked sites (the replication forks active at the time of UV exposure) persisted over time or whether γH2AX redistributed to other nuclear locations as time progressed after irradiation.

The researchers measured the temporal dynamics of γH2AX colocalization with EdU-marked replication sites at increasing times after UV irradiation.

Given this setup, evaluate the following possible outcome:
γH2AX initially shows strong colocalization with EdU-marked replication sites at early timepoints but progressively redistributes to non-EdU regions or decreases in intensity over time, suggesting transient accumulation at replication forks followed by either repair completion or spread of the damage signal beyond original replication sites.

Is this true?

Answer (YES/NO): YES